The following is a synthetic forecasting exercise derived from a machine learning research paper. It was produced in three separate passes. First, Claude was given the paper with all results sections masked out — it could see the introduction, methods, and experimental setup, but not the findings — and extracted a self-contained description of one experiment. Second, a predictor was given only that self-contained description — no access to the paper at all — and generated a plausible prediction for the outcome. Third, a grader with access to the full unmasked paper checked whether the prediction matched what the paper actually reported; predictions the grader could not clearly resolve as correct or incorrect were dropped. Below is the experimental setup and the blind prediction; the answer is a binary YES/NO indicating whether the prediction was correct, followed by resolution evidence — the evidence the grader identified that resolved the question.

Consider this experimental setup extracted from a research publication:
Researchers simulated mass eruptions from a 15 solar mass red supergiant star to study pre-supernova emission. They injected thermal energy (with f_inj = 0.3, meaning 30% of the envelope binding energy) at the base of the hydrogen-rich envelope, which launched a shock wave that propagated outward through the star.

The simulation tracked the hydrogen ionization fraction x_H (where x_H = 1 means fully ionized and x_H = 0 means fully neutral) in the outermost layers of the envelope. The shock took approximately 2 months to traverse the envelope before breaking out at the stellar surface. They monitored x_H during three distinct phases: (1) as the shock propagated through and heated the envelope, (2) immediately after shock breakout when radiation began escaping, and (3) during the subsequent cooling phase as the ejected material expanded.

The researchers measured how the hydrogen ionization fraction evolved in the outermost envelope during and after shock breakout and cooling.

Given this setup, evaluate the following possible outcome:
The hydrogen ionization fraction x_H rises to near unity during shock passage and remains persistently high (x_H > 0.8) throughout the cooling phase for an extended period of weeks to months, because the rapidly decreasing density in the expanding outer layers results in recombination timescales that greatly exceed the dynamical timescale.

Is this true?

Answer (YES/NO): NO